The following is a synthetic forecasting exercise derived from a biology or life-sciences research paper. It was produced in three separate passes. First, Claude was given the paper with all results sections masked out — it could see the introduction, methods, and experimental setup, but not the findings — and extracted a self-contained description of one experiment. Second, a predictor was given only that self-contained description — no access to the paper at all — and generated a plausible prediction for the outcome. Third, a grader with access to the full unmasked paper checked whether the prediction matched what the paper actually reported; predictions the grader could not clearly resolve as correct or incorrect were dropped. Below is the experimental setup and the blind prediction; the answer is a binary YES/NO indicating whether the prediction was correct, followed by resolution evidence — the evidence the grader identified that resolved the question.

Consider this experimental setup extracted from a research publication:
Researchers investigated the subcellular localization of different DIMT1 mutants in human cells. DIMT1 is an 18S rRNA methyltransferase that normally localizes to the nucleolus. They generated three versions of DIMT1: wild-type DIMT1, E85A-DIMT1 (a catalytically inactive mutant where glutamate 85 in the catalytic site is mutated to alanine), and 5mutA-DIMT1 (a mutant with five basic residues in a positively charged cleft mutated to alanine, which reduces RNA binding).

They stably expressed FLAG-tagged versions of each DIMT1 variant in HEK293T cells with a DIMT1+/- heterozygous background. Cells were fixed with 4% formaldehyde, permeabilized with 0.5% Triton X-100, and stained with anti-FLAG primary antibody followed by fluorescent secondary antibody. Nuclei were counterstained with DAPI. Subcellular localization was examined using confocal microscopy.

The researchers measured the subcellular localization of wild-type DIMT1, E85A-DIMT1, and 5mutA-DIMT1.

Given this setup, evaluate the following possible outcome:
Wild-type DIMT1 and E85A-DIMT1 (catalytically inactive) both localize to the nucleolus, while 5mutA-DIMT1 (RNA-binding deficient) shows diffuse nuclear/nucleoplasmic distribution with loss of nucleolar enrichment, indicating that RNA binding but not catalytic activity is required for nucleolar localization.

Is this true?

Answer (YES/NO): YES